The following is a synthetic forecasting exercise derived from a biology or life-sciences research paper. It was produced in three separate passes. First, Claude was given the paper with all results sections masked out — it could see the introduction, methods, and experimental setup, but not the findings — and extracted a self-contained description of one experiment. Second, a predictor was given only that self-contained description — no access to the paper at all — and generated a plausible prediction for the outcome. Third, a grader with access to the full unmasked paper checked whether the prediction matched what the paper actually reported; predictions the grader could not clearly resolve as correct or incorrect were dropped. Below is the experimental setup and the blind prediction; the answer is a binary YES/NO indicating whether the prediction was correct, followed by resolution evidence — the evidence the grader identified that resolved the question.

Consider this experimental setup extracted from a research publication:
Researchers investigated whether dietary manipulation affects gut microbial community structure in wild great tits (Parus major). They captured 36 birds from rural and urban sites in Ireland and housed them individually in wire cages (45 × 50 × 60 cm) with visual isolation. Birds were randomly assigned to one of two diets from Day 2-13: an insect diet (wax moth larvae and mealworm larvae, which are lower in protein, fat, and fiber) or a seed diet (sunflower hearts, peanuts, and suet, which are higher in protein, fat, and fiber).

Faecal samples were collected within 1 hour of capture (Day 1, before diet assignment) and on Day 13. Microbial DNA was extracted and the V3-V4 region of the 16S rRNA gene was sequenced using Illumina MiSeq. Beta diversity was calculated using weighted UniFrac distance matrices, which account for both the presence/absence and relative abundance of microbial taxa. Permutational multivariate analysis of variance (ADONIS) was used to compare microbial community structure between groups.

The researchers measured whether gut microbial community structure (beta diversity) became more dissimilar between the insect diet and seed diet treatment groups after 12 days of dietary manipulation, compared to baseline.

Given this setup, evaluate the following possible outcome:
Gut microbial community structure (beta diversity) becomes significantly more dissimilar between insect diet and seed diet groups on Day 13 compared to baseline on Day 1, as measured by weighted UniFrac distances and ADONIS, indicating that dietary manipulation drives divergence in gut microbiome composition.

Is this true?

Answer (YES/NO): YES